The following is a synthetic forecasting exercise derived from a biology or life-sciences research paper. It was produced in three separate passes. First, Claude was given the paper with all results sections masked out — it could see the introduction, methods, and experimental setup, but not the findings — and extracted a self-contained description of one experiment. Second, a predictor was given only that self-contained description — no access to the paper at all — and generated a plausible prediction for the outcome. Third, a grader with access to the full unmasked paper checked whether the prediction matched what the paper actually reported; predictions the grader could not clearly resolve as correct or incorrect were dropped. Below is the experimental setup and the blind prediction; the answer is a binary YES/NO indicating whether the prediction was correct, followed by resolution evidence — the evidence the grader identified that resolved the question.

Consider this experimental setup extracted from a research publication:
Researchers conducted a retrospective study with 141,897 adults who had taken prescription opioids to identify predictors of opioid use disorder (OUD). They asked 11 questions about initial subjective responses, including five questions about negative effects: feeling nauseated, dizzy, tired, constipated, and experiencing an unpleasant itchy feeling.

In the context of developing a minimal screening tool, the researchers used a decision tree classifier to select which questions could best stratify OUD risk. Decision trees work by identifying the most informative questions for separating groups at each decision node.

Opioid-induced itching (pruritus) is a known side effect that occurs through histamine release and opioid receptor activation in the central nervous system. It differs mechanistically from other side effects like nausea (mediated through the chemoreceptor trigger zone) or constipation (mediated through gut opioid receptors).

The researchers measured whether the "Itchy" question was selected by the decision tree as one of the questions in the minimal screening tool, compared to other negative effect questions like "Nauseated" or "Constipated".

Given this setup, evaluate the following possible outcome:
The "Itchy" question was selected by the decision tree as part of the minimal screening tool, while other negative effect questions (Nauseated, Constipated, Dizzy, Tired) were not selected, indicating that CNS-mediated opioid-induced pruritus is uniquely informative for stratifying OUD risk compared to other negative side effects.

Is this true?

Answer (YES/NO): YES